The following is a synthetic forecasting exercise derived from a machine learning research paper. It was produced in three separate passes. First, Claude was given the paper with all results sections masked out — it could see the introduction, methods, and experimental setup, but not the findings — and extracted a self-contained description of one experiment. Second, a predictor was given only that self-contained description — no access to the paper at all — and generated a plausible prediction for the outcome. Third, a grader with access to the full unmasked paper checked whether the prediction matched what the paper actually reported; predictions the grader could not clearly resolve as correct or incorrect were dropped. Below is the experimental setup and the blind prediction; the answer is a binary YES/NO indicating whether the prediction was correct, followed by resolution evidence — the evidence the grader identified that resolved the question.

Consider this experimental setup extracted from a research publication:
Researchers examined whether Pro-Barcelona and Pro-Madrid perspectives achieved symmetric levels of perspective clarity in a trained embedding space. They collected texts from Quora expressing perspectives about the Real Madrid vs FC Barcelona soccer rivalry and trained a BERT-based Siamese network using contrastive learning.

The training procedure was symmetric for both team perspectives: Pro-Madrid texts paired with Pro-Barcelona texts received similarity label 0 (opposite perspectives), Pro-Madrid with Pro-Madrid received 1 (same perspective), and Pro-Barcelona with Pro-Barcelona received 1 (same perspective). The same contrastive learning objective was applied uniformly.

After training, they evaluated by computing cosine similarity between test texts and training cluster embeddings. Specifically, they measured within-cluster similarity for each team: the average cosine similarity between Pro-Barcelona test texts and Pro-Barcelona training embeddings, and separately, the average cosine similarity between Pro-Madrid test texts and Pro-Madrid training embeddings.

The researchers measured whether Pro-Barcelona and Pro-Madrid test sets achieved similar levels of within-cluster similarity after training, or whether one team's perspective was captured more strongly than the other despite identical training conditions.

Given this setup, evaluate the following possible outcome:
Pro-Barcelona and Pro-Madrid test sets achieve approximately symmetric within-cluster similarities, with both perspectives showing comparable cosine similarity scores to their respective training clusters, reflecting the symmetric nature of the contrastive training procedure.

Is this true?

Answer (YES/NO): NO